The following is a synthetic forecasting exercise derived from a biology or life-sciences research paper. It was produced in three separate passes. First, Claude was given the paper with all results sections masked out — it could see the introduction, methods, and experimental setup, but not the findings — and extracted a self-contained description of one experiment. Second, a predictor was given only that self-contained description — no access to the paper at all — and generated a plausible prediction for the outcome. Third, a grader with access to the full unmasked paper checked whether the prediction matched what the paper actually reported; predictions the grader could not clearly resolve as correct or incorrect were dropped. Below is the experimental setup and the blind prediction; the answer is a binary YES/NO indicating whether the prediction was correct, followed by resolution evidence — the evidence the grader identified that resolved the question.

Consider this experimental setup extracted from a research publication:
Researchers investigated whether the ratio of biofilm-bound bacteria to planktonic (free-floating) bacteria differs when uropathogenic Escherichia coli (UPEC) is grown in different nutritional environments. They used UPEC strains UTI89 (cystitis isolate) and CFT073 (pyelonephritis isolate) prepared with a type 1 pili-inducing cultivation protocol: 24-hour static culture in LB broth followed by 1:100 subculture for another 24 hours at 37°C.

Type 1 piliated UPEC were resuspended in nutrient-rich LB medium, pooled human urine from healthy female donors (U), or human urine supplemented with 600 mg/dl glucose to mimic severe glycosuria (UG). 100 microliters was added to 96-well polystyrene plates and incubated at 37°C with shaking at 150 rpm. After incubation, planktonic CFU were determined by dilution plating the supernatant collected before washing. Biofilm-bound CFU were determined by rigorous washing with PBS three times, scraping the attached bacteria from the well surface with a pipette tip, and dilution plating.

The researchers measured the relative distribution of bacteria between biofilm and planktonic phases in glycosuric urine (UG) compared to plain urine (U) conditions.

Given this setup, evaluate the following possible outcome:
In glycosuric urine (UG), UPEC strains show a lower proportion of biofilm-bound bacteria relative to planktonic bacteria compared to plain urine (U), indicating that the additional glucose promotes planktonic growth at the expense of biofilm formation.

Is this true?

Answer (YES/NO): NO